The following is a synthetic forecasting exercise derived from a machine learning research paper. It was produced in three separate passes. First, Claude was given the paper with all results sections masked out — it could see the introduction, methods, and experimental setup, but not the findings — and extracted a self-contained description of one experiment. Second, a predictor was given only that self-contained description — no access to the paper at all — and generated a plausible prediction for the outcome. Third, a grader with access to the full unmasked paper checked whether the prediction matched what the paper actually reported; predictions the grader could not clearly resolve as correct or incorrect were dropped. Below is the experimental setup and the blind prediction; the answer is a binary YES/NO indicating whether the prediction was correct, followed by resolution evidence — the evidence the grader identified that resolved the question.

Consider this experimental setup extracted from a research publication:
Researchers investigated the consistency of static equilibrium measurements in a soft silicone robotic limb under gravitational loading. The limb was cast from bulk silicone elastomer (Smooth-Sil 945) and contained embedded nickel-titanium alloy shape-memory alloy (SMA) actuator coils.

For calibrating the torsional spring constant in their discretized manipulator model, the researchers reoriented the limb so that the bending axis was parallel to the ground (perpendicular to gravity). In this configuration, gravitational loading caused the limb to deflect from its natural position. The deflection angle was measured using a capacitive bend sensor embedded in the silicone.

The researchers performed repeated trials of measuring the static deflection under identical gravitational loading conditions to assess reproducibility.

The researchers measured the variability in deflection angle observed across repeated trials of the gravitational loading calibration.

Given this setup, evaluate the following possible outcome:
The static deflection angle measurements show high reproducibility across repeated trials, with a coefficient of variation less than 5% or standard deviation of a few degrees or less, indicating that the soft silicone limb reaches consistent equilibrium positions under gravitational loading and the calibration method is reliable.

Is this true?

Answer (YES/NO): NO